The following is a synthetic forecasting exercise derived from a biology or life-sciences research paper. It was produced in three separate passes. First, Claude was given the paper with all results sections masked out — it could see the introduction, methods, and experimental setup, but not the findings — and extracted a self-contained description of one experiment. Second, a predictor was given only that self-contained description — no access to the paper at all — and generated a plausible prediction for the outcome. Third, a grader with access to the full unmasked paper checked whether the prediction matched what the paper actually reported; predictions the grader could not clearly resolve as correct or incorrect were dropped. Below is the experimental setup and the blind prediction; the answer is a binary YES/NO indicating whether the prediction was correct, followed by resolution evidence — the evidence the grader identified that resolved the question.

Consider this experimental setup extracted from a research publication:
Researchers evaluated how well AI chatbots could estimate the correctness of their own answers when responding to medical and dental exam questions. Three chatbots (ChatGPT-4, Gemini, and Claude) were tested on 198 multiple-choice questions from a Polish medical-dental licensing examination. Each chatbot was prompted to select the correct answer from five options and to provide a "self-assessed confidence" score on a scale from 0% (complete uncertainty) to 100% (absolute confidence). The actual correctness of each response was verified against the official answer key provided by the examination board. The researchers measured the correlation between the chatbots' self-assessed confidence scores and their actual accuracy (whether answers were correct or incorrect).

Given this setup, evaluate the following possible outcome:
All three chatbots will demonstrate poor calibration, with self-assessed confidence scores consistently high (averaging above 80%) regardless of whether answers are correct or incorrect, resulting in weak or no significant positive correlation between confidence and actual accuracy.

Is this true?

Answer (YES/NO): NO